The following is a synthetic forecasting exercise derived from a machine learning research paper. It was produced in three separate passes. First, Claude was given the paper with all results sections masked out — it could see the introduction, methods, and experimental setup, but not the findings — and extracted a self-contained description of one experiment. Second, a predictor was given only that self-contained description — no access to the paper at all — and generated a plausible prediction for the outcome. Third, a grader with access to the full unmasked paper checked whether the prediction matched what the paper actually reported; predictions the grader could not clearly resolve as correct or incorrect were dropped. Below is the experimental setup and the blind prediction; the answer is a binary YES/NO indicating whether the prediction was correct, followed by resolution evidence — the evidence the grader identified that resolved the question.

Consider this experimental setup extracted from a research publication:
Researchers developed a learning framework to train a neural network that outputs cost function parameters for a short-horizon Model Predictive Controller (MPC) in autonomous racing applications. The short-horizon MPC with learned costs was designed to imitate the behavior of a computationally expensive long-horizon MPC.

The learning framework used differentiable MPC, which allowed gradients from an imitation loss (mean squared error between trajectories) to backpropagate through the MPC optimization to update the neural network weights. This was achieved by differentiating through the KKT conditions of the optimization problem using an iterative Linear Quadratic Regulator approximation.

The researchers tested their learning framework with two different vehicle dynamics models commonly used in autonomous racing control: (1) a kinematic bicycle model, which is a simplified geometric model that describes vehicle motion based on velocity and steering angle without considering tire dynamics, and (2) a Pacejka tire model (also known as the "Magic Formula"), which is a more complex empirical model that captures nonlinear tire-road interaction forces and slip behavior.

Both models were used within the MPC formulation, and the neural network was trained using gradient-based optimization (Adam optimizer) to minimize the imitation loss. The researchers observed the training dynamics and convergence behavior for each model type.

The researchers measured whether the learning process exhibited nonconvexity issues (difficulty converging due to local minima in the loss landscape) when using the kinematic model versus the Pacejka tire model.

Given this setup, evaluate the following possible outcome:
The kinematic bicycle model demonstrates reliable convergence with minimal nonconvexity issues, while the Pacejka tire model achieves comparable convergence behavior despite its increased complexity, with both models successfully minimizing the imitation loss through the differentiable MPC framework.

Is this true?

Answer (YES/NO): NO